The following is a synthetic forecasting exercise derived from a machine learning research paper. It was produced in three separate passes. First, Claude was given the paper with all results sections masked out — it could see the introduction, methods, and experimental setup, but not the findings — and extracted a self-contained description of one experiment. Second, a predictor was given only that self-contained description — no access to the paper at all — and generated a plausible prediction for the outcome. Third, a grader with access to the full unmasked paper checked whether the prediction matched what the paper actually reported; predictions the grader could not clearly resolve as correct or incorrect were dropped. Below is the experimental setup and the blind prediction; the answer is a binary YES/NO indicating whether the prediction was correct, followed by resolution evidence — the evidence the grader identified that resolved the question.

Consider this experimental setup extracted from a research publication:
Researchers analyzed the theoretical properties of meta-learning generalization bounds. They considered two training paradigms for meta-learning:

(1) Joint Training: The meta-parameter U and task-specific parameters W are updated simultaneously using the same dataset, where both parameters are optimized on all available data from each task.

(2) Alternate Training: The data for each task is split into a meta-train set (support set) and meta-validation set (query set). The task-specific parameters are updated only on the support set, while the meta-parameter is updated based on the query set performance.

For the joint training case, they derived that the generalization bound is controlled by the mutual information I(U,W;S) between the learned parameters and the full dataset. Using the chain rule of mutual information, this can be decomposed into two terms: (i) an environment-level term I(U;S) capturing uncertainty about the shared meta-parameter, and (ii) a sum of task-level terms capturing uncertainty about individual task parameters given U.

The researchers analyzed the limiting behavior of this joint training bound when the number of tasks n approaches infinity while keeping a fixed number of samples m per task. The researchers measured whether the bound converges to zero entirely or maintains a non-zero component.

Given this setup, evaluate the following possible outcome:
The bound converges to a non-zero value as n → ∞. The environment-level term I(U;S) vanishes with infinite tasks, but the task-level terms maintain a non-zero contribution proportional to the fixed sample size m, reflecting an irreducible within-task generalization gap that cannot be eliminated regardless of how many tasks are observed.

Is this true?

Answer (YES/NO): YES